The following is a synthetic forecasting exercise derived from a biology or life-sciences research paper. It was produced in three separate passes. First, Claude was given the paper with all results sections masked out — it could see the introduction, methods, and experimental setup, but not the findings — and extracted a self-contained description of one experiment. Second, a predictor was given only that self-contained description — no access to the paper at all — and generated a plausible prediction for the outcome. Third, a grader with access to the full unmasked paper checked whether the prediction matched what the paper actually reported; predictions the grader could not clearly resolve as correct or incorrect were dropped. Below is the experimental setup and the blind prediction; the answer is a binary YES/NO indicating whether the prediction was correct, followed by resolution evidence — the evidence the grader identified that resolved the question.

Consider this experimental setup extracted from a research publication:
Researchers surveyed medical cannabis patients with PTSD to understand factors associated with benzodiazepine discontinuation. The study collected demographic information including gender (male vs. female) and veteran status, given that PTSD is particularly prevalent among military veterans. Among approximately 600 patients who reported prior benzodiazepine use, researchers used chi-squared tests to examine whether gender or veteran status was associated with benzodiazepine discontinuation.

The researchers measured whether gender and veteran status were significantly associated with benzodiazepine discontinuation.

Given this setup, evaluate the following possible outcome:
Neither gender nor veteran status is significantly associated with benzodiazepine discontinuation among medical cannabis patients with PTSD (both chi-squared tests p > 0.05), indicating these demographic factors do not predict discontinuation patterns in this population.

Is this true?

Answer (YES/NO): YES